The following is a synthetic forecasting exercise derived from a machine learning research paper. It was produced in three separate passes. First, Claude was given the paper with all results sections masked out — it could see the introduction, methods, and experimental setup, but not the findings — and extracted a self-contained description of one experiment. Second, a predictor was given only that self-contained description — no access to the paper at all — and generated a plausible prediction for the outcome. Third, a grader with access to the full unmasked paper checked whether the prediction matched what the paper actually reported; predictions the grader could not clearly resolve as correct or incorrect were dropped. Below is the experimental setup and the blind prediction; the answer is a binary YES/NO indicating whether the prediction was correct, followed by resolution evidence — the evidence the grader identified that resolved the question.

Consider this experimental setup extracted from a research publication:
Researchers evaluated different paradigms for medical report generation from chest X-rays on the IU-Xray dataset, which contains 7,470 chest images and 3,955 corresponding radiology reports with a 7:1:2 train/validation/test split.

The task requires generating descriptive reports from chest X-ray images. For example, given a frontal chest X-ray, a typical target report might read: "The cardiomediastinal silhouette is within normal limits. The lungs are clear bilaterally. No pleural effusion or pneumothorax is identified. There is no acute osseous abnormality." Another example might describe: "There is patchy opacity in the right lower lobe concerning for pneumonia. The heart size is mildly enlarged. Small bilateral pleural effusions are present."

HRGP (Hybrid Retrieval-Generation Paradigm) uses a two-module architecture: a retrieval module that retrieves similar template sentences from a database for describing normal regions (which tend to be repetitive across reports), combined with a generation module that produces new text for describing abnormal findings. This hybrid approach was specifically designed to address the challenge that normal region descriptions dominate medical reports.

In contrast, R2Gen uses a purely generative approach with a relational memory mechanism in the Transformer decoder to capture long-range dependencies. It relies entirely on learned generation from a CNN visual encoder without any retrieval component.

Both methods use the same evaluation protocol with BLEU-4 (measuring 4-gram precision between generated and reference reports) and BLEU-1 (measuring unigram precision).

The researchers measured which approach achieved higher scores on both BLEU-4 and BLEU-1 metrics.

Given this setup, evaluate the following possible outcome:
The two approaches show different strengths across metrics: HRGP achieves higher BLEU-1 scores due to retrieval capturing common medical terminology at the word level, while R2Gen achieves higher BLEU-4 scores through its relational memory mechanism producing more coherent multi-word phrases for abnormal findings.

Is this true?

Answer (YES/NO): NO